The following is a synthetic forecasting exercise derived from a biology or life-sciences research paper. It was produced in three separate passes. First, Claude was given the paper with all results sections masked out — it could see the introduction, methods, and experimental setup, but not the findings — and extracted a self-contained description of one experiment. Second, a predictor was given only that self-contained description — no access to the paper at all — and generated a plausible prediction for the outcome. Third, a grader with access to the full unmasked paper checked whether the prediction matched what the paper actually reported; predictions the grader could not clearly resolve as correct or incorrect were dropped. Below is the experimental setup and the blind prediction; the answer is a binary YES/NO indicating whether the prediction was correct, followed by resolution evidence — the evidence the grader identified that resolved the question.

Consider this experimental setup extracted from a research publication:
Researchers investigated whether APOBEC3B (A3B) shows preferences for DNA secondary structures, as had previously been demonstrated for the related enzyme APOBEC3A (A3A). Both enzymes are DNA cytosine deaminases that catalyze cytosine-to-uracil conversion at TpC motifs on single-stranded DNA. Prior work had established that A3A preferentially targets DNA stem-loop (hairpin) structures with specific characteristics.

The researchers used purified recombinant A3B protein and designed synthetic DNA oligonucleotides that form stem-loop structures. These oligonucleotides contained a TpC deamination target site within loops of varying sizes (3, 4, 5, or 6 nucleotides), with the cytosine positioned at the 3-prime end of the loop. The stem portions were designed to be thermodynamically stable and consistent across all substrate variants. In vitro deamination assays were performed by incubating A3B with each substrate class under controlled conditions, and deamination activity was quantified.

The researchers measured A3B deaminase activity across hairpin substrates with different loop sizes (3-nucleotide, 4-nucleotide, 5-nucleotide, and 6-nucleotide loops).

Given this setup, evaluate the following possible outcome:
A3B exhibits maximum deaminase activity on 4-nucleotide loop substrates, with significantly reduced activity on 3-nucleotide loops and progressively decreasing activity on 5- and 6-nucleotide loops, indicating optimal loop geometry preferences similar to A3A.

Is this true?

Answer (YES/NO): NO